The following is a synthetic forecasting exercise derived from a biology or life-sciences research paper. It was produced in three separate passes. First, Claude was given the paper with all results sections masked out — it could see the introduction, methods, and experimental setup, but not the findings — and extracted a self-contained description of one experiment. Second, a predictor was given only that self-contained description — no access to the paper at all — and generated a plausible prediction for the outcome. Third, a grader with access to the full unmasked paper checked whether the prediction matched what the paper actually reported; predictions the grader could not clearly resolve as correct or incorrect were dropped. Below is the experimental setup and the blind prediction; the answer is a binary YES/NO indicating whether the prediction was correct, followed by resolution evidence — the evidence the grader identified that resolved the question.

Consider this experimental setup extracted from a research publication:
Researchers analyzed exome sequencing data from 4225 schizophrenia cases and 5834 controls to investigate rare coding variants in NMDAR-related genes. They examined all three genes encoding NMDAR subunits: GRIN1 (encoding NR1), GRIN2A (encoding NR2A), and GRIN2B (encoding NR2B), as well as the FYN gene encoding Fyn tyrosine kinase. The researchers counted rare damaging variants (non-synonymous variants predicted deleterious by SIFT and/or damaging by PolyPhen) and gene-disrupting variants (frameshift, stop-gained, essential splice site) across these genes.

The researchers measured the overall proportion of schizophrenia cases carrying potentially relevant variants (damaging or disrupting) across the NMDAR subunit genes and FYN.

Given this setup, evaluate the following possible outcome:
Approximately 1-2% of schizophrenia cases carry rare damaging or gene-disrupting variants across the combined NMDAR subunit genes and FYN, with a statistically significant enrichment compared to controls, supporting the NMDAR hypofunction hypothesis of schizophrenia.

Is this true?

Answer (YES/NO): NO